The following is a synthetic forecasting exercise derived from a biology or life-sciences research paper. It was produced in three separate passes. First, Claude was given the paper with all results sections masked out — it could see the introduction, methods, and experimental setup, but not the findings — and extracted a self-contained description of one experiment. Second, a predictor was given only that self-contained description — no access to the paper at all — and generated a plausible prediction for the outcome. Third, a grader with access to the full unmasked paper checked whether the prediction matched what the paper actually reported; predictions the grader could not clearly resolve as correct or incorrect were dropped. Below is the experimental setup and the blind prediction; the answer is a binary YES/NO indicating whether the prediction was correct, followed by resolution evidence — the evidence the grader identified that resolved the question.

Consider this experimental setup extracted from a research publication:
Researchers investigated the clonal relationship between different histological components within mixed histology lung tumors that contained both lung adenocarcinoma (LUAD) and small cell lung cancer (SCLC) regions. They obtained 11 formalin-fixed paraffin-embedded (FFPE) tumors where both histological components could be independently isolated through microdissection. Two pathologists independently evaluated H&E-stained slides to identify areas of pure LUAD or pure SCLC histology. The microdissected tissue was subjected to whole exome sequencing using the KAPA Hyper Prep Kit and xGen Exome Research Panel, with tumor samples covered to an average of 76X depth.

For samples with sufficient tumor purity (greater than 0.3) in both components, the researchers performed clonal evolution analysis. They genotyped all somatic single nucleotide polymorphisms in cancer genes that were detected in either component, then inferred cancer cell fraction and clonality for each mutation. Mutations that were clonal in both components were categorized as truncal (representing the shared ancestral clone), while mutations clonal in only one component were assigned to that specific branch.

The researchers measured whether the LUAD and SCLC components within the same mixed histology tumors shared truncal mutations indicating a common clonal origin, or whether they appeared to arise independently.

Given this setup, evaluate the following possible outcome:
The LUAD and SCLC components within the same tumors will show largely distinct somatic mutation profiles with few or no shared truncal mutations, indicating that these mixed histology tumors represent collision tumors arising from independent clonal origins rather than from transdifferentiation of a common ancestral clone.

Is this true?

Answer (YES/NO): NO